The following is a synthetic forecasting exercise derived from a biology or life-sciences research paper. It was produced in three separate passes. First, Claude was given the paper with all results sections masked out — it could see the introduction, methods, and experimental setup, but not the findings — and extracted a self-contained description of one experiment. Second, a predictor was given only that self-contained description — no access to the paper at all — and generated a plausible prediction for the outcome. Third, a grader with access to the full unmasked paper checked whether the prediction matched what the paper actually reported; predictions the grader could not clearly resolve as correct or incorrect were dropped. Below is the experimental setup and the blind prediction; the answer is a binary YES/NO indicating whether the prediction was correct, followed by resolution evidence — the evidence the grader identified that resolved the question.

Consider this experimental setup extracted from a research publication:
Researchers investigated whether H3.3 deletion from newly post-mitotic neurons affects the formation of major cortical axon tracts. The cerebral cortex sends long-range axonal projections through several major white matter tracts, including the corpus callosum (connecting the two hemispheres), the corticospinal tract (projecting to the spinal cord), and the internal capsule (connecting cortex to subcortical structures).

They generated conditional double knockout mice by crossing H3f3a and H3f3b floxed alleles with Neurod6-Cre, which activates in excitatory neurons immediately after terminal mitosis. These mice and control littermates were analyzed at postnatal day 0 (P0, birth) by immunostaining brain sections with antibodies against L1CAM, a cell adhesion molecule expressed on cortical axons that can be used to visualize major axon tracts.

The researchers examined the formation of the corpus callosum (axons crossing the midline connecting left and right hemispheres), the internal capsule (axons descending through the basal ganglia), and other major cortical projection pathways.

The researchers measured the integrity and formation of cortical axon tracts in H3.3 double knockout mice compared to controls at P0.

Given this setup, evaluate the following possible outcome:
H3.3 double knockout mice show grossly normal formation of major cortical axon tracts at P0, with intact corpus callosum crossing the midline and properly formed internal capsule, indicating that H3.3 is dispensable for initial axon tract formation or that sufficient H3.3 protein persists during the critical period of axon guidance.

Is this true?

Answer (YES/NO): NO